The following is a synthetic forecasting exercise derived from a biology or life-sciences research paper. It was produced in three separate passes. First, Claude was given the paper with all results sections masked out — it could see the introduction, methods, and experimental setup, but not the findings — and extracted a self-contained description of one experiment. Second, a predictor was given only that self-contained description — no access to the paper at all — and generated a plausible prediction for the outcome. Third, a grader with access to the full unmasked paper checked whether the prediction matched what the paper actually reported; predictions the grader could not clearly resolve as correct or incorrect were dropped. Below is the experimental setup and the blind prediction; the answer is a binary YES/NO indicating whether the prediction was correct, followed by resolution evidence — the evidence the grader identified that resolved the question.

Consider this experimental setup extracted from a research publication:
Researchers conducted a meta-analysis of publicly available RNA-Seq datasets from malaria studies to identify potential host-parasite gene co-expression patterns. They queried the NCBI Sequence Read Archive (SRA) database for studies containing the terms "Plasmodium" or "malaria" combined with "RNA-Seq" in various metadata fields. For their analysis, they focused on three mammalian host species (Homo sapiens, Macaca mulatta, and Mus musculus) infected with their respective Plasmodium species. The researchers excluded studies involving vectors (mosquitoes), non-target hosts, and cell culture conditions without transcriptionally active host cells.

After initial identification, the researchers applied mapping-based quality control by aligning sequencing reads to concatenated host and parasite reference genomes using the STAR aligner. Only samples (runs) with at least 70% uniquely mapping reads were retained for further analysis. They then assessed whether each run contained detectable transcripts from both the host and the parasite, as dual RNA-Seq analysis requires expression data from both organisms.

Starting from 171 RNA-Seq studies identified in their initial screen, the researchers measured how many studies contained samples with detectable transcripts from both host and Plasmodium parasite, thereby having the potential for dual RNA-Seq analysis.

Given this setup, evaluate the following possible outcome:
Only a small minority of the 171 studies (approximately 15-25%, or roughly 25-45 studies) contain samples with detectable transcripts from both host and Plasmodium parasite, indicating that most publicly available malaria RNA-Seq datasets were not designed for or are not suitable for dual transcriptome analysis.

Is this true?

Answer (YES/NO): NO